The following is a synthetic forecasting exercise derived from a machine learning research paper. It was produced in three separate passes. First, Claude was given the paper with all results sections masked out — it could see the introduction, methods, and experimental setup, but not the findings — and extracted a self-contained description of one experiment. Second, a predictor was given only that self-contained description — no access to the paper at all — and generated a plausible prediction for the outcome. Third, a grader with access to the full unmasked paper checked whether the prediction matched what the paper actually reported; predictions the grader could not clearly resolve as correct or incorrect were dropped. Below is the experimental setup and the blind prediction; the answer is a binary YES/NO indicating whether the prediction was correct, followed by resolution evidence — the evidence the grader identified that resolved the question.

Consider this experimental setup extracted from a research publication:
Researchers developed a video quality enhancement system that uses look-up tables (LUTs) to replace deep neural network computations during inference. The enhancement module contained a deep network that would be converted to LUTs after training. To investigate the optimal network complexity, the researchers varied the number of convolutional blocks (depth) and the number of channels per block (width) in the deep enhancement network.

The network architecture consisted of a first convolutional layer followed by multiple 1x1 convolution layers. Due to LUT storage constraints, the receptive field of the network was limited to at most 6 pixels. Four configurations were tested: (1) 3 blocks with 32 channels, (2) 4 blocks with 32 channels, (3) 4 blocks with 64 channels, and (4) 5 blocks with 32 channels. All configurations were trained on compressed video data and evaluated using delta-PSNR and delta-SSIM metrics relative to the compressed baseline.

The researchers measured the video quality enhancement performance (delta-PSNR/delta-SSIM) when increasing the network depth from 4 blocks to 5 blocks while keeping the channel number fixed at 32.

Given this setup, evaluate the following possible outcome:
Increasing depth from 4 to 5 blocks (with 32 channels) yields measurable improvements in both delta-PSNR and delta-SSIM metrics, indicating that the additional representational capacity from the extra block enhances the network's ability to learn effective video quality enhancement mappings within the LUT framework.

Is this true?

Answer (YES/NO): NO